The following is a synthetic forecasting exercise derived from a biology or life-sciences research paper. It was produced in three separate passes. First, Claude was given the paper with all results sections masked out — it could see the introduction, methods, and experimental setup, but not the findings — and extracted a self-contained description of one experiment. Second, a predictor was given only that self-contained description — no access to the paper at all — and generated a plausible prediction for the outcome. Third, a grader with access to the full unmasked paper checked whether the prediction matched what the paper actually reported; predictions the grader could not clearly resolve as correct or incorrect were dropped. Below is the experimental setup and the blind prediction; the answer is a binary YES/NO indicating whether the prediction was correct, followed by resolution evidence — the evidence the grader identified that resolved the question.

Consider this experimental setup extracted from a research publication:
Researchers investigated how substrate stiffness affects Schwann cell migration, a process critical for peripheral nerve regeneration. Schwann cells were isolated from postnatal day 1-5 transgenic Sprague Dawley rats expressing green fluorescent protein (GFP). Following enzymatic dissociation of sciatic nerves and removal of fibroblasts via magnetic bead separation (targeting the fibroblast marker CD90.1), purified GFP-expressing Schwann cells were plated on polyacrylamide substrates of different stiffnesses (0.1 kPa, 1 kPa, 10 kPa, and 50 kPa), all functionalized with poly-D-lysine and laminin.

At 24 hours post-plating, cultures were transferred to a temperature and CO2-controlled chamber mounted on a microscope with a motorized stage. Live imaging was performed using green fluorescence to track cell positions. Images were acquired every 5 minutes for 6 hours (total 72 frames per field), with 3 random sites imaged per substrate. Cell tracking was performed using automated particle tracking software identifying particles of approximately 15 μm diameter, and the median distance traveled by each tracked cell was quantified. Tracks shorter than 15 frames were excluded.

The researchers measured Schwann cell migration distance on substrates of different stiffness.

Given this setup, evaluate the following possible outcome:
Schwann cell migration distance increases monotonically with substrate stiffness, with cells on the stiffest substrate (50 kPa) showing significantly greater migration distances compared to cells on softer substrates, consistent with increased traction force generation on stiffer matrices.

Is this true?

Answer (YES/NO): NO